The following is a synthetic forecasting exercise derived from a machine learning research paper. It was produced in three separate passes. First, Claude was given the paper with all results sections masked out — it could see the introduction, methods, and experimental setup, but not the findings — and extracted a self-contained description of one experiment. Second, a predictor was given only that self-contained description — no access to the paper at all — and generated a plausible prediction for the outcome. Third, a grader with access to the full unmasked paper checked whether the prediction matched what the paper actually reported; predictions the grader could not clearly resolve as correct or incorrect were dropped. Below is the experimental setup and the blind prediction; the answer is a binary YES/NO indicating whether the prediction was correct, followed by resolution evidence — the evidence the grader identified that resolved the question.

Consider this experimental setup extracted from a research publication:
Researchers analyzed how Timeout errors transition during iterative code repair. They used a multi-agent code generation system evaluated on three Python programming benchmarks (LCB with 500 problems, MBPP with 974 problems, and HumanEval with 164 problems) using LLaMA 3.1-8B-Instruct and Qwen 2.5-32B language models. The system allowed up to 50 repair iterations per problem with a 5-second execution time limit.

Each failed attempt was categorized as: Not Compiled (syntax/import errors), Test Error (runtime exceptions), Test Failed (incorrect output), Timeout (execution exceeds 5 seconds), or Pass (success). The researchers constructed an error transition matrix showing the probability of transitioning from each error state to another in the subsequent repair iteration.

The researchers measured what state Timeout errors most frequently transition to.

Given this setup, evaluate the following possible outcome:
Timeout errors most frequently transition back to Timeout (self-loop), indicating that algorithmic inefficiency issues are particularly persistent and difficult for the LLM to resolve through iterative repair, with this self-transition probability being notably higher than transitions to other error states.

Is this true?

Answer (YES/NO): NO